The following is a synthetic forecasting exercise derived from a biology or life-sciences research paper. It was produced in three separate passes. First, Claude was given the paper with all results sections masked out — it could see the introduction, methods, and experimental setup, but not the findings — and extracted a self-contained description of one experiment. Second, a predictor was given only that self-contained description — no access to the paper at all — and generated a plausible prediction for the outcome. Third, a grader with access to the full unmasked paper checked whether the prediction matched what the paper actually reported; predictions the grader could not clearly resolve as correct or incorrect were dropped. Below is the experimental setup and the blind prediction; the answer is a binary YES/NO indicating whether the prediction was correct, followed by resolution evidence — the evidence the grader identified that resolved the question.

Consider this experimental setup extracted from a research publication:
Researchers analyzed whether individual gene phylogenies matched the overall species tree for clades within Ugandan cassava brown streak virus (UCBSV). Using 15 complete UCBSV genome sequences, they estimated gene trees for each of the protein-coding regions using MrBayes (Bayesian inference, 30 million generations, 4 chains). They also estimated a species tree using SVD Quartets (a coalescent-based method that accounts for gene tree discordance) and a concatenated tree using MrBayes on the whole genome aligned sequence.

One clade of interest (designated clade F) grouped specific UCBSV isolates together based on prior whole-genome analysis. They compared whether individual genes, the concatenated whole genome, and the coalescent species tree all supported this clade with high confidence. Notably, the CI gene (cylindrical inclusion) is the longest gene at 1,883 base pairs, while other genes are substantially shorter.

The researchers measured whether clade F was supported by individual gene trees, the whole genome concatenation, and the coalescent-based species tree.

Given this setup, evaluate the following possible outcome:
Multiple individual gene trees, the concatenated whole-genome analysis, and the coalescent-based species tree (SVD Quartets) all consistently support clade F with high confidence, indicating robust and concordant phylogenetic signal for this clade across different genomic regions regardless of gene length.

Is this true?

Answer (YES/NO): NO